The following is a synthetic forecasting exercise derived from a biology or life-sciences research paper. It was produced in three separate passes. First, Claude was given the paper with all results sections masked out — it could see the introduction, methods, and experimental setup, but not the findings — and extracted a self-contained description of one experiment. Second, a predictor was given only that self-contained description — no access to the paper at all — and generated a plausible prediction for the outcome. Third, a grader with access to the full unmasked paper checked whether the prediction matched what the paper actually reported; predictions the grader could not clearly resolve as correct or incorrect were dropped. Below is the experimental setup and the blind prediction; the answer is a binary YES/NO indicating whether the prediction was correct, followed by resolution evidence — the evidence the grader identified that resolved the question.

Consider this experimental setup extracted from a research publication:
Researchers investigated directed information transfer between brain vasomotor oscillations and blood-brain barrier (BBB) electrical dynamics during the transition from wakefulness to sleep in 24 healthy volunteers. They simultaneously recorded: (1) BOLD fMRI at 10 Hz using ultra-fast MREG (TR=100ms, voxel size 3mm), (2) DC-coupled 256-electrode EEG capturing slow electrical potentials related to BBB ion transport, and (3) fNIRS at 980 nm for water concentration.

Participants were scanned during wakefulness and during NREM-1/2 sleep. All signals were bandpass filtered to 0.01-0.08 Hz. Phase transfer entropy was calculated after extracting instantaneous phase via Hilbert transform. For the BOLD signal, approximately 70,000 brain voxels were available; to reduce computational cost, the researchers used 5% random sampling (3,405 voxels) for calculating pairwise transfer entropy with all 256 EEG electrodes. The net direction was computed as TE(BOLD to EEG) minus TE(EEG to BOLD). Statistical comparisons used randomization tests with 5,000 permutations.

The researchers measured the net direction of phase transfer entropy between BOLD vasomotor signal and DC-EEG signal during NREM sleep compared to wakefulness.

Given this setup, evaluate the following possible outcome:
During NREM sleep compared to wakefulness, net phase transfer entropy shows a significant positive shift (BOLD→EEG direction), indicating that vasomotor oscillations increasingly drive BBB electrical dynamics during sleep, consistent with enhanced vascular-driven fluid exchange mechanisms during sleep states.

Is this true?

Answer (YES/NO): YES